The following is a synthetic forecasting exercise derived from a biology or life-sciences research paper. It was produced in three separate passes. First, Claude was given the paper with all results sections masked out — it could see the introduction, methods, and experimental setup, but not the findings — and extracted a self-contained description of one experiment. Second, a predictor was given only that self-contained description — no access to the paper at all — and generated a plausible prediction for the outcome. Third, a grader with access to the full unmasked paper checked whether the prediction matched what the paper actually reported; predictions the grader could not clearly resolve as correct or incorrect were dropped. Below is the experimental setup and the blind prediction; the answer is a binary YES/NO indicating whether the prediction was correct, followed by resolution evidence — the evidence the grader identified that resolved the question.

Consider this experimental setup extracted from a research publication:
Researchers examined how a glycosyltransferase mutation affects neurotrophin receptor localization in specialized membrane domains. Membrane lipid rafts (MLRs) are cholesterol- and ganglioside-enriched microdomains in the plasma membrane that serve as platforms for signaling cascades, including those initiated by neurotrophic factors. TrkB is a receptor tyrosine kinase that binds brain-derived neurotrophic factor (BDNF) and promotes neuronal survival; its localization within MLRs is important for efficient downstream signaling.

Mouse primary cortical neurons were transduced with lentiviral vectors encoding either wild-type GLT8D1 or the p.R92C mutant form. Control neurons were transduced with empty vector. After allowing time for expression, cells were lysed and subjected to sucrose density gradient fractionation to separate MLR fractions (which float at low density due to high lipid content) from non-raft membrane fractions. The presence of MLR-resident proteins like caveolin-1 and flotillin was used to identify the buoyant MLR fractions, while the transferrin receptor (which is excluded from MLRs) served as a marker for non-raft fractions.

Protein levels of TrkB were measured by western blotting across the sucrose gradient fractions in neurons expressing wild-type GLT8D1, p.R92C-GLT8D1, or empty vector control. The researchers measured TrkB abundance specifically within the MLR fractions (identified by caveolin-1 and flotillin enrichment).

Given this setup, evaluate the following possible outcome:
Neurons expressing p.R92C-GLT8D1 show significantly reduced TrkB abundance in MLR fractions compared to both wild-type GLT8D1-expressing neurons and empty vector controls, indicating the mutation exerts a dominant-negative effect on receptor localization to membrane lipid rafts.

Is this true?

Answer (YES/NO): YES